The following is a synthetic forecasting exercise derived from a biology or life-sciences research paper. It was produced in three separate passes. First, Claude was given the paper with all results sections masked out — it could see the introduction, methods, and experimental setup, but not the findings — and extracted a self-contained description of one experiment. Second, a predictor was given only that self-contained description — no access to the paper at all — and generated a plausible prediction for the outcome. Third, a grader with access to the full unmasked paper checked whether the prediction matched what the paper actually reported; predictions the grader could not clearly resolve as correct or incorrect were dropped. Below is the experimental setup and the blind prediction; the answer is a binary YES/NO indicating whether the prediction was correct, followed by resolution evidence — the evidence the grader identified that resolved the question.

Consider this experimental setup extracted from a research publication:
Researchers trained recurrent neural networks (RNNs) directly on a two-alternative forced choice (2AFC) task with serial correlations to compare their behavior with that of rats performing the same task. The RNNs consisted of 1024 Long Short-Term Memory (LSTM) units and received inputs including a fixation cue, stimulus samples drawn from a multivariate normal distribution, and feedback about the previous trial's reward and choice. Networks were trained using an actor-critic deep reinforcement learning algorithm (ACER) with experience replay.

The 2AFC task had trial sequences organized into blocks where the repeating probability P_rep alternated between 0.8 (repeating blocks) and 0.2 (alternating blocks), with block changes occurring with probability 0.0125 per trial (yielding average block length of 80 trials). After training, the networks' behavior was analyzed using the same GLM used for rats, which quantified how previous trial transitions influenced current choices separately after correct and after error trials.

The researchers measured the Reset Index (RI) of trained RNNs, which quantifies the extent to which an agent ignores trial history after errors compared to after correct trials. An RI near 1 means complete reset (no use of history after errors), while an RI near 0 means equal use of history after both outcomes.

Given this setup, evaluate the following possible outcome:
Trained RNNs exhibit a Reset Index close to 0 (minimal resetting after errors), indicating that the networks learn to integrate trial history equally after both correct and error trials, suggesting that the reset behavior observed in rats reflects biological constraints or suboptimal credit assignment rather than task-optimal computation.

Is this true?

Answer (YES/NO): NO